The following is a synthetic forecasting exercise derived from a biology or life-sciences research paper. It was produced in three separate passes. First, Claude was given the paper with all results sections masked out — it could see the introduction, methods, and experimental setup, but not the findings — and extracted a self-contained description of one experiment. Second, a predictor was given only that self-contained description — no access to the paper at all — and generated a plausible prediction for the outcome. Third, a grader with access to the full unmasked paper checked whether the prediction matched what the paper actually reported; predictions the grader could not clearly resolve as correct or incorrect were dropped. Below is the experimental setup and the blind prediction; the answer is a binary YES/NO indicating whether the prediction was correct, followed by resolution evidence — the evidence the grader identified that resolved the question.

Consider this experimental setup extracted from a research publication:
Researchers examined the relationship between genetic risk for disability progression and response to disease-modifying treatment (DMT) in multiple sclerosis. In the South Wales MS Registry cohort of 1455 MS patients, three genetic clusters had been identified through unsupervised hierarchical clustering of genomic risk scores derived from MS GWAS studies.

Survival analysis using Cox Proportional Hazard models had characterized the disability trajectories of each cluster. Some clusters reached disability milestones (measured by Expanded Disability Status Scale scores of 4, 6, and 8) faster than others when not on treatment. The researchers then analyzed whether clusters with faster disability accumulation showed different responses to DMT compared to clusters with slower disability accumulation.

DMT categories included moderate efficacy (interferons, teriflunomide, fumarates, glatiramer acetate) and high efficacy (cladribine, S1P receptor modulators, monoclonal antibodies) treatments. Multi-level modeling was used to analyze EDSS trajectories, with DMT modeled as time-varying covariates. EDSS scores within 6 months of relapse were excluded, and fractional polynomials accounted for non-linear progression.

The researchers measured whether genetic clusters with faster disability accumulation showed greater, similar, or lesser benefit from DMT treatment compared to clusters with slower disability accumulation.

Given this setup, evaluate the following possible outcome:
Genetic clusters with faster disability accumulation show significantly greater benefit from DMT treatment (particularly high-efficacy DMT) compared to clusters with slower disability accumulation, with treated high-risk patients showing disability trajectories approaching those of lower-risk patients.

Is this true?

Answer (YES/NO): NO